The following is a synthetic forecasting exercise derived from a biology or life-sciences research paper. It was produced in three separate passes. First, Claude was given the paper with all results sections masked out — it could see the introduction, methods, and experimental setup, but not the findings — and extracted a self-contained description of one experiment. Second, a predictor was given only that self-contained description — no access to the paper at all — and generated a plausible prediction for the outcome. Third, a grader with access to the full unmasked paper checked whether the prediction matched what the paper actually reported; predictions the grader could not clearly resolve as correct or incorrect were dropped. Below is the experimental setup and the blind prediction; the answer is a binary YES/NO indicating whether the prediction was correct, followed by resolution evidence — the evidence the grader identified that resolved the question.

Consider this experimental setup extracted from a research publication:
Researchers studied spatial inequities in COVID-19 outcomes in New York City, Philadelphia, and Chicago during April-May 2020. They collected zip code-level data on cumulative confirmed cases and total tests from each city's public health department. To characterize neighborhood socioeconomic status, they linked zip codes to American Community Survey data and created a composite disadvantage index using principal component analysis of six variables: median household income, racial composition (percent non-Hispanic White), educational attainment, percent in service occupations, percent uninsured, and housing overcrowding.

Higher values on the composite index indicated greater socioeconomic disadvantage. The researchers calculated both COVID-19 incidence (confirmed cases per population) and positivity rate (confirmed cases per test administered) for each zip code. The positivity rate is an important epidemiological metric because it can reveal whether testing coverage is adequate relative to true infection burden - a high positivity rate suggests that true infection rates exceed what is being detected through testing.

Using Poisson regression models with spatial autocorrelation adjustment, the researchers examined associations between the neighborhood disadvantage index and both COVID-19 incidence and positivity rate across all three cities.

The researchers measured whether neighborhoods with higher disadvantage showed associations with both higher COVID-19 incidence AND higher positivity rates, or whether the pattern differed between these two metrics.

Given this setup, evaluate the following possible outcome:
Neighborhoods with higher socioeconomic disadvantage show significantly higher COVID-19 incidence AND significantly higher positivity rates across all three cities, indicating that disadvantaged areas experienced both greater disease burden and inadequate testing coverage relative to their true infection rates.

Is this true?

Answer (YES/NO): NO